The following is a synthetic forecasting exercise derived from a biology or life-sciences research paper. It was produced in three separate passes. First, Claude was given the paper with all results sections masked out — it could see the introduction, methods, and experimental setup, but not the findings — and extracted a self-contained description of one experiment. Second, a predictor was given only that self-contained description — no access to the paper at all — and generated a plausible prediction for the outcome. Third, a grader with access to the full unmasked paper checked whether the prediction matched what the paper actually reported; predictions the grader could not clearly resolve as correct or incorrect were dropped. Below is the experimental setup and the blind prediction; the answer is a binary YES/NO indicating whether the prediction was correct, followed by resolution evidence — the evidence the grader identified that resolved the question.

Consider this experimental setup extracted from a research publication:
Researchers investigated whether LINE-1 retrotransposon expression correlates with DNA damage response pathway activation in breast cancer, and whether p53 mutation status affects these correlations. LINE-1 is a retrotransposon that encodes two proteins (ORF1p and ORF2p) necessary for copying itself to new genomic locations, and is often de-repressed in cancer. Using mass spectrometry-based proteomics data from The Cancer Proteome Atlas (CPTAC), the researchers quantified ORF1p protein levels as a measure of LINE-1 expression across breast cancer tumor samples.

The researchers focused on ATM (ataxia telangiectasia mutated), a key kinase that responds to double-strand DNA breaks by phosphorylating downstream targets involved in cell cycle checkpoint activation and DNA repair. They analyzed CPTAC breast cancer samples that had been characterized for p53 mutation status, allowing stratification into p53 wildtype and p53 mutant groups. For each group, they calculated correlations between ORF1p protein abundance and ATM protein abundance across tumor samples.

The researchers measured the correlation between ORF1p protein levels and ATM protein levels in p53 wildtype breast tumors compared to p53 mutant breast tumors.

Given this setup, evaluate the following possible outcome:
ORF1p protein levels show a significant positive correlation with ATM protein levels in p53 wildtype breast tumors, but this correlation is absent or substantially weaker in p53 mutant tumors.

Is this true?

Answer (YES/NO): NO